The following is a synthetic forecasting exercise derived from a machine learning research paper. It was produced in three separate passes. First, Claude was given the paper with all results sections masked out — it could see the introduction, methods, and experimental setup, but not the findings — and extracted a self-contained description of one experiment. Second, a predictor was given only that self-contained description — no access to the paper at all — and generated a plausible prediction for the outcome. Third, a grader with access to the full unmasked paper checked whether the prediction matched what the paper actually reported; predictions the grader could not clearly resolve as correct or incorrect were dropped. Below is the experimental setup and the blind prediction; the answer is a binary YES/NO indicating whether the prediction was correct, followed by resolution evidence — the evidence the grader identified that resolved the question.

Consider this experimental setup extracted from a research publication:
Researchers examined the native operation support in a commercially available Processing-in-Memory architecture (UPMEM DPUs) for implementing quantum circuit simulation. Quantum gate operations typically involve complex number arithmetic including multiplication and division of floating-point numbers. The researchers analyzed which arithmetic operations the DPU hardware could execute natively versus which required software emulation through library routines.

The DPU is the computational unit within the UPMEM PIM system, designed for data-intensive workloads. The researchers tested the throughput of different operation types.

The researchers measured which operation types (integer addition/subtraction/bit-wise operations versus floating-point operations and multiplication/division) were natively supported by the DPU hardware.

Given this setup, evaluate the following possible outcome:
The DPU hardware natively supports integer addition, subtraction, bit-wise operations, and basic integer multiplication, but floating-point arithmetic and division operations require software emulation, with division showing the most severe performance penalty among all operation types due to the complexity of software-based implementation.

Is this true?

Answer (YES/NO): NO